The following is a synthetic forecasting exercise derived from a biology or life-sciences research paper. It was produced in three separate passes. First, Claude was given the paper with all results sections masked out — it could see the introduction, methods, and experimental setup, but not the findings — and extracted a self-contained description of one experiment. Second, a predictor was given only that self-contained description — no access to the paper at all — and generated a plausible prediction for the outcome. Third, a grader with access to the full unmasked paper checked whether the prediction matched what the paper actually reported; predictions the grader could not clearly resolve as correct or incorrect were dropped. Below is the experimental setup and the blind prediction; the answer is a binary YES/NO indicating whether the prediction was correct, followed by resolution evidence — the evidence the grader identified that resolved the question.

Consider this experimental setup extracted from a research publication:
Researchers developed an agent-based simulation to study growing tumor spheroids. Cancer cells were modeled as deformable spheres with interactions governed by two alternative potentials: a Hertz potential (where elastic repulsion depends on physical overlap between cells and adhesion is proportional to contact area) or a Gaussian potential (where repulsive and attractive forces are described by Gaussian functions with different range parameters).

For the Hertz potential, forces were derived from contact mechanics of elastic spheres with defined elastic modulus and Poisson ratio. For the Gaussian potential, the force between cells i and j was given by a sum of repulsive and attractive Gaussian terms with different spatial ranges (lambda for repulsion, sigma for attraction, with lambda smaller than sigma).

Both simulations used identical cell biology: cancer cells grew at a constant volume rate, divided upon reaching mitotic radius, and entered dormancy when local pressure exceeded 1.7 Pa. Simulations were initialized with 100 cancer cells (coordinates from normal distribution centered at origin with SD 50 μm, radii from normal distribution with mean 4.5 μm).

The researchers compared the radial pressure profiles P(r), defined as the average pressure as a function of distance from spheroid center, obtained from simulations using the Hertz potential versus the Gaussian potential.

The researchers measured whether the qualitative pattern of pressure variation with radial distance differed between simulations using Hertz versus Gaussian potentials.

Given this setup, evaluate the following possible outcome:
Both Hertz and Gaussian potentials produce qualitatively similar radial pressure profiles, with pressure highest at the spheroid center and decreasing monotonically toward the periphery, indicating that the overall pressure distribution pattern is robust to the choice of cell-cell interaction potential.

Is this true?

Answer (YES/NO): YES